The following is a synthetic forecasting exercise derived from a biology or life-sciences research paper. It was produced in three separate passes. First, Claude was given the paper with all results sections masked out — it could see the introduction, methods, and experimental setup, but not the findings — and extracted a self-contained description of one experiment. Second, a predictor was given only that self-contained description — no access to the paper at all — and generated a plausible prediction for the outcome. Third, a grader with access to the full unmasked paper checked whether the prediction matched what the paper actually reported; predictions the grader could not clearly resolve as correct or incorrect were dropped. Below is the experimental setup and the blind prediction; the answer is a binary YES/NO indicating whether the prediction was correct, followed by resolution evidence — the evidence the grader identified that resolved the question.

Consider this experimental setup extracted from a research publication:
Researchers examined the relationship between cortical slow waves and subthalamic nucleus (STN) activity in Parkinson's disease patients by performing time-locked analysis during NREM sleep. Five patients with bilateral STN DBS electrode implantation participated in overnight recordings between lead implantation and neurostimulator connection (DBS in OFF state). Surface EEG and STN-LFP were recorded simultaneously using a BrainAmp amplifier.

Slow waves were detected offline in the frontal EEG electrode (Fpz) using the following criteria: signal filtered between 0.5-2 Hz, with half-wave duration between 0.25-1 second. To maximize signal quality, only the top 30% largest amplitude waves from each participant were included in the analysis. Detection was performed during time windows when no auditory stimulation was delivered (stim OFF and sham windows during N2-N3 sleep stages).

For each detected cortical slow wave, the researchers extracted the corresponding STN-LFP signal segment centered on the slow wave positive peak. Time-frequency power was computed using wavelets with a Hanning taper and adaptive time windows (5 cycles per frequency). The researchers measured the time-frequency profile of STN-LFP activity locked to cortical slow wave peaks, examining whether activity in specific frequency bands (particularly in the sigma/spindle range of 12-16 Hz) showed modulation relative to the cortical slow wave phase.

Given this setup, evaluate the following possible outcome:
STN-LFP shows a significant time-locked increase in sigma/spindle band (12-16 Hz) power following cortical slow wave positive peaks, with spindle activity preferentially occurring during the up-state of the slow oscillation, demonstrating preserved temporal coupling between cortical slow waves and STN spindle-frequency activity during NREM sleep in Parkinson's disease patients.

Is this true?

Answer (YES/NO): NO